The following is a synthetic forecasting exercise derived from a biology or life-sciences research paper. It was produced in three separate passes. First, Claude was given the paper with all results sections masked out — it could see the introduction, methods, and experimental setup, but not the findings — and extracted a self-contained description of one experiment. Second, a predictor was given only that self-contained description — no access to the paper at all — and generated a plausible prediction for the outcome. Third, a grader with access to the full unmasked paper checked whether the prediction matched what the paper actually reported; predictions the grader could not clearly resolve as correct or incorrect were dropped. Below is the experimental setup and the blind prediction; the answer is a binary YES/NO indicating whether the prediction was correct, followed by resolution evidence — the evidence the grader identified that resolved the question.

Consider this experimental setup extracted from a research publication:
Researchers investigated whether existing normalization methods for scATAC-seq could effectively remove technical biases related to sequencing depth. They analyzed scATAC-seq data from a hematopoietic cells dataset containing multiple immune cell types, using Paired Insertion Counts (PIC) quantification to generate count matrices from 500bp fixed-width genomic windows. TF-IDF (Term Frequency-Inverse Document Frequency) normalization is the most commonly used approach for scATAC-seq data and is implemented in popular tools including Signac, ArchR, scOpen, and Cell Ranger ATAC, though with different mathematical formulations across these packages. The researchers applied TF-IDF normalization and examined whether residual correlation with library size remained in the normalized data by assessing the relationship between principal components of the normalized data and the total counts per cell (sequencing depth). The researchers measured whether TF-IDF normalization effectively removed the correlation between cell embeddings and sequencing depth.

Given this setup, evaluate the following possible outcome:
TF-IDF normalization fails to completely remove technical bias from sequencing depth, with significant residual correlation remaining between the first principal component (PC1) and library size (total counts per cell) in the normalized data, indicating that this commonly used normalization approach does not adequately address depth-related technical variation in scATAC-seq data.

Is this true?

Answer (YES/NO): YES